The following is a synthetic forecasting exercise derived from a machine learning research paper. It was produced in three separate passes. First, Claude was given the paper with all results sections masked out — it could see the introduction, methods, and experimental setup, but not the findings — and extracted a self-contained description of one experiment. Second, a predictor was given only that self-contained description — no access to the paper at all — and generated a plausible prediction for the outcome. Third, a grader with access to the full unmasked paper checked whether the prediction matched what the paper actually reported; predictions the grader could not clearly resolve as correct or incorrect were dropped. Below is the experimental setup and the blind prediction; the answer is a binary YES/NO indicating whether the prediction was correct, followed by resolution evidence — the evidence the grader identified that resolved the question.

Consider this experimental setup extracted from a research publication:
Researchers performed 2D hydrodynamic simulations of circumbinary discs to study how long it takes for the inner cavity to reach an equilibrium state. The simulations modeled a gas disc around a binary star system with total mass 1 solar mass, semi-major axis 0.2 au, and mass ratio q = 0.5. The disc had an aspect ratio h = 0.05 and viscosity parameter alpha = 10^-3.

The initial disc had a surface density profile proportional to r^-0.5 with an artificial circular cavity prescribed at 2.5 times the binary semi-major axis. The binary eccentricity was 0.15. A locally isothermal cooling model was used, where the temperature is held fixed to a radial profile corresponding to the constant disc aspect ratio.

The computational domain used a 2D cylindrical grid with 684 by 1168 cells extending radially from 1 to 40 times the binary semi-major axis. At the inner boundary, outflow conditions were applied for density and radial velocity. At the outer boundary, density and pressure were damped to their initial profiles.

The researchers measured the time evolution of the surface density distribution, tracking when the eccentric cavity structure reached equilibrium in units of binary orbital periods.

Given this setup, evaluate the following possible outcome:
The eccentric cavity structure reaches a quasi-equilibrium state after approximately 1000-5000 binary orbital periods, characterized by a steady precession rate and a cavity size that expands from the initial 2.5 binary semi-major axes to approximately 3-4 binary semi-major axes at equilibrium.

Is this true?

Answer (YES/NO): NO